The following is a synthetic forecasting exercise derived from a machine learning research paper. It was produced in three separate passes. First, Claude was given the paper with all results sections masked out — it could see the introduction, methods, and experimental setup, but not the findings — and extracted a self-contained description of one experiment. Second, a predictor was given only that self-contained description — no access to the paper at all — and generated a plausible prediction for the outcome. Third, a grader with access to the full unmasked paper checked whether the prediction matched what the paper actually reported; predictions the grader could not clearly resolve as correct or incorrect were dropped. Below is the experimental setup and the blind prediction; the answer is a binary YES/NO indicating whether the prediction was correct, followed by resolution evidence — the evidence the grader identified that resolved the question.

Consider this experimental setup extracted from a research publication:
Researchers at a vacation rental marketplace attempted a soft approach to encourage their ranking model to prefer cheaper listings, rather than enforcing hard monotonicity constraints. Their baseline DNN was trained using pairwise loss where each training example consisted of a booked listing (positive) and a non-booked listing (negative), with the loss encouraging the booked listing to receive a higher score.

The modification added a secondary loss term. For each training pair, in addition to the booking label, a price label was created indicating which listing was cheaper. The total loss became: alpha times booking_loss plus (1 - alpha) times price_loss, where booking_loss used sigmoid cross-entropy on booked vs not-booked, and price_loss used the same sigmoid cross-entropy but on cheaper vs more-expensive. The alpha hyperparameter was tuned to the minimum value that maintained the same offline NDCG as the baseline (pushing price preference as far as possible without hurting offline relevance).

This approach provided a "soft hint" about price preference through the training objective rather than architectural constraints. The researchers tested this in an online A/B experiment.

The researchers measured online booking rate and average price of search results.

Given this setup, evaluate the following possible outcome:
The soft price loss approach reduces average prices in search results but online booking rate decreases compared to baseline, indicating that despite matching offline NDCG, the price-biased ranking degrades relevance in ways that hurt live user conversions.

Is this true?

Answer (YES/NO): YES